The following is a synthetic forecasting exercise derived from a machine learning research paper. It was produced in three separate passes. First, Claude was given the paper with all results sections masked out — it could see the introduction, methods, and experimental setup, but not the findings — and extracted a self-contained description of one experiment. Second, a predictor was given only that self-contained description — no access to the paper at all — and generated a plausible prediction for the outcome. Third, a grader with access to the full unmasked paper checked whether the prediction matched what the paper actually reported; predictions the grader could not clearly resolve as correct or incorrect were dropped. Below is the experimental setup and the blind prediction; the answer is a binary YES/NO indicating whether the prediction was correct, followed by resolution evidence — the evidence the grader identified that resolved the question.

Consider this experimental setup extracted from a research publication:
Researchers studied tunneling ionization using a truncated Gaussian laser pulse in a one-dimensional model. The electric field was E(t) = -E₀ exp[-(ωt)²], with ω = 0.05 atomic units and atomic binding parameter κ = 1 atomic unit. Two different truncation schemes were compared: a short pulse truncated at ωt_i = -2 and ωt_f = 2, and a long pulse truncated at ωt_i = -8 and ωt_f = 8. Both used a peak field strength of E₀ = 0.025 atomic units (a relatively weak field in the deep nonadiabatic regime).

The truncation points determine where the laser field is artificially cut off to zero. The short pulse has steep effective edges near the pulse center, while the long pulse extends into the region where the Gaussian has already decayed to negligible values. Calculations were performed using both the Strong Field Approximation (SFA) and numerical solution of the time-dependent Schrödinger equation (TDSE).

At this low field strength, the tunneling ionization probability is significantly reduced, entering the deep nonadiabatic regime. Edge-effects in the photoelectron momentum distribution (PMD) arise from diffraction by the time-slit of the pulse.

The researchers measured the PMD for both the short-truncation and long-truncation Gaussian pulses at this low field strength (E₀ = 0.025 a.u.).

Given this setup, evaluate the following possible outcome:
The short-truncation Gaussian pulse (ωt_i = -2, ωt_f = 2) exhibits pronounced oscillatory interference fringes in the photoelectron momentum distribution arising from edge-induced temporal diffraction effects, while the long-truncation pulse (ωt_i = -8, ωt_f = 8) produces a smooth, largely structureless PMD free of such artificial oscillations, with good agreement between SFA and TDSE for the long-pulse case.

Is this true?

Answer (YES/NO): YES